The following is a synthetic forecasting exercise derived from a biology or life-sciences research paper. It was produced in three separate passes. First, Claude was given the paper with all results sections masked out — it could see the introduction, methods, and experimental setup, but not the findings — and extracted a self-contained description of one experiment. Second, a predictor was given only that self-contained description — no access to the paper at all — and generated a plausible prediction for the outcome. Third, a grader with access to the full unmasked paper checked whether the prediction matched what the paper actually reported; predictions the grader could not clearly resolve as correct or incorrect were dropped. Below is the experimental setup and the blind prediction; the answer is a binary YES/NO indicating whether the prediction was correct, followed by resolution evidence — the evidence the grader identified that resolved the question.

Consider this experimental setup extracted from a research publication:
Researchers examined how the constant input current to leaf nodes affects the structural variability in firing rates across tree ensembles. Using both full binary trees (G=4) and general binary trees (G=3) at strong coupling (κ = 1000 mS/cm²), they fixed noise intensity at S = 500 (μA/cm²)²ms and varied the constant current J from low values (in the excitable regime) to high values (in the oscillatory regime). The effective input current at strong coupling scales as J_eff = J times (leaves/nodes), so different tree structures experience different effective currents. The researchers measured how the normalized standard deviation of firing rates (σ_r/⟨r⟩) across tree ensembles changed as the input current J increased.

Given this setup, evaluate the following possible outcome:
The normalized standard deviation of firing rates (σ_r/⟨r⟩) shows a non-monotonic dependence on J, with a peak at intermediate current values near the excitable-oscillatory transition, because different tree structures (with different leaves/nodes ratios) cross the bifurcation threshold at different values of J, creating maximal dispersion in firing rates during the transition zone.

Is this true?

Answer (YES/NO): NO